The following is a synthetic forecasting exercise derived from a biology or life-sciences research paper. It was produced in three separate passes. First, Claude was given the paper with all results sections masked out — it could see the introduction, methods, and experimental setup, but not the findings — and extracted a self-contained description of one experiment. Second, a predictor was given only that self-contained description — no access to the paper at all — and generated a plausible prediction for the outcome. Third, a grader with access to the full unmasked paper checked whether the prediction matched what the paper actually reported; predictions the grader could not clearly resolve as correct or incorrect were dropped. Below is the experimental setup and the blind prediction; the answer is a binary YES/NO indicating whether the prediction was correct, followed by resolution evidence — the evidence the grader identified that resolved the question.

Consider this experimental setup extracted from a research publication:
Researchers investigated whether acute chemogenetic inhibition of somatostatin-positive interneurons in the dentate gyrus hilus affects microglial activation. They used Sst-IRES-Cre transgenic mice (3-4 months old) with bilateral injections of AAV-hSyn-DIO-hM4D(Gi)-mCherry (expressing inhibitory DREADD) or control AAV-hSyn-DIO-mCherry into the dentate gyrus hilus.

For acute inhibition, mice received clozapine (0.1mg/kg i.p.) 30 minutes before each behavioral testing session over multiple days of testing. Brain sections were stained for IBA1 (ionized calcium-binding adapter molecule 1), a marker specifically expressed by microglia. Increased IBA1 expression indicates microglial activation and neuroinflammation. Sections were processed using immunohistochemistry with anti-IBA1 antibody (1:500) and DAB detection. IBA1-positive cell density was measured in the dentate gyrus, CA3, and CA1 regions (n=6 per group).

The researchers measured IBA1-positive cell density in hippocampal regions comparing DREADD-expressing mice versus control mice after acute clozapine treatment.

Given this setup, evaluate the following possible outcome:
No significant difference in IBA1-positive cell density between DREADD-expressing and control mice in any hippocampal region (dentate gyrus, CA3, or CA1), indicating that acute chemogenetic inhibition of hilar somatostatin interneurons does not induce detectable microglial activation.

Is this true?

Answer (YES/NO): YES